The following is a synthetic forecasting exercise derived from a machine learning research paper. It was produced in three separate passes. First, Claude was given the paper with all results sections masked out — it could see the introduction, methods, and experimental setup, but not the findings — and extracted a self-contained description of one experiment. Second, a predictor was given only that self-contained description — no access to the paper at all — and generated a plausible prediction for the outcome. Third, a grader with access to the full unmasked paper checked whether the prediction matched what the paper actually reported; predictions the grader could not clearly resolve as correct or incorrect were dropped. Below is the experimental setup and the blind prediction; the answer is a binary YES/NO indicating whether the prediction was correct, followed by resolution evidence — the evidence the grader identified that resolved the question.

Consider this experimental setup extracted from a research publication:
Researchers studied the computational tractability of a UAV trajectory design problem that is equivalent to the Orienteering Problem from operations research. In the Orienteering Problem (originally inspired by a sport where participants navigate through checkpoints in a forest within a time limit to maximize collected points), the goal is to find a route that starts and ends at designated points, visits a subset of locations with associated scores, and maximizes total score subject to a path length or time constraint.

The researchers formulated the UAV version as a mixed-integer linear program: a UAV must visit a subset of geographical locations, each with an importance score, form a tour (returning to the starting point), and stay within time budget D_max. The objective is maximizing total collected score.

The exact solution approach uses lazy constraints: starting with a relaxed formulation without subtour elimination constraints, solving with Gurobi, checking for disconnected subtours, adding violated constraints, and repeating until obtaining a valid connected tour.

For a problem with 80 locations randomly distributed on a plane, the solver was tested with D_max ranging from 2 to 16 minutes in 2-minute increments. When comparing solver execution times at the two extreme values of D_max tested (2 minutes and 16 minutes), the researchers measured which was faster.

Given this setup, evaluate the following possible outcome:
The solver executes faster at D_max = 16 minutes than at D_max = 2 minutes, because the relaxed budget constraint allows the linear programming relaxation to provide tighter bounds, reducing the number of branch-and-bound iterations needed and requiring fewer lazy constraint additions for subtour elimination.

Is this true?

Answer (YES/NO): YES